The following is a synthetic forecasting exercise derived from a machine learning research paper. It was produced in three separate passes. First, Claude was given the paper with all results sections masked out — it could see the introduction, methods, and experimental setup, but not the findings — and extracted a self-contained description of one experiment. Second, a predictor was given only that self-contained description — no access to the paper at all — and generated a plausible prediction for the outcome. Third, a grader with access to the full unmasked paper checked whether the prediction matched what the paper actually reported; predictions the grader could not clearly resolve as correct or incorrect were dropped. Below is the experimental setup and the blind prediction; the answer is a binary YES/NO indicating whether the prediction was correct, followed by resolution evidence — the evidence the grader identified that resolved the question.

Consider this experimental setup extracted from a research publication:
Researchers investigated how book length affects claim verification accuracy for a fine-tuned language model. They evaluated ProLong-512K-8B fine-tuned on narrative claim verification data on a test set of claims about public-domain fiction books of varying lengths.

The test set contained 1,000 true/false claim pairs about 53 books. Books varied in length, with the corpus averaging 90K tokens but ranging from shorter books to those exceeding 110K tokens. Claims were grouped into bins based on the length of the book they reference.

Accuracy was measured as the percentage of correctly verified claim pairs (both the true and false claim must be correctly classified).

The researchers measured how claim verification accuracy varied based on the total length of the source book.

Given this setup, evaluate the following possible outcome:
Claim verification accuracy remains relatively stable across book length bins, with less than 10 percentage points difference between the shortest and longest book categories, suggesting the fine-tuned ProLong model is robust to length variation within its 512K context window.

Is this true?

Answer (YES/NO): YES